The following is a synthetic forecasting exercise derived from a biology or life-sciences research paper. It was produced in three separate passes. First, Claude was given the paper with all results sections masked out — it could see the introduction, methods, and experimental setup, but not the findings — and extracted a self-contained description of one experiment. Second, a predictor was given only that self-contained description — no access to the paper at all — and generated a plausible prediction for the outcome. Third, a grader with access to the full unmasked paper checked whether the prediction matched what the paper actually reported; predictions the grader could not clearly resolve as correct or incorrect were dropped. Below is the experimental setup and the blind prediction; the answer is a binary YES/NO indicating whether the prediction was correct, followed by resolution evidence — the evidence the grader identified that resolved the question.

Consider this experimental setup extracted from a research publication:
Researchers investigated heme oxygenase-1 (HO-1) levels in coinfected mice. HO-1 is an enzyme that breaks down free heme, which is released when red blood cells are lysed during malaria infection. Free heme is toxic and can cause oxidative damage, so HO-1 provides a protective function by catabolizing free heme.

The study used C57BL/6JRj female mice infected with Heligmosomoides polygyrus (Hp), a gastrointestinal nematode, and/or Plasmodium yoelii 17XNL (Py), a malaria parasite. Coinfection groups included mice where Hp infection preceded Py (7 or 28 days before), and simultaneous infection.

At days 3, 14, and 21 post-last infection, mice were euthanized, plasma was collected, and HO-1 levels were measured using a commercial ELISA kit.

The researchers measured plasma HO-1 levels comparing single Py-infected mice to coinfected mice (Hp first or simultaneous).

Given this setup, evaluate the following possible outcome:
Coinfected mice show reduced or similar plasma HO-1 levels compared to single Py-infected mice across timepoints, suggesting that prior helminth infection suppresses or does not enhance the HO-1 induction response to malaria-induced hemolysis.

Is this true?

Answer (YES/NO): YES